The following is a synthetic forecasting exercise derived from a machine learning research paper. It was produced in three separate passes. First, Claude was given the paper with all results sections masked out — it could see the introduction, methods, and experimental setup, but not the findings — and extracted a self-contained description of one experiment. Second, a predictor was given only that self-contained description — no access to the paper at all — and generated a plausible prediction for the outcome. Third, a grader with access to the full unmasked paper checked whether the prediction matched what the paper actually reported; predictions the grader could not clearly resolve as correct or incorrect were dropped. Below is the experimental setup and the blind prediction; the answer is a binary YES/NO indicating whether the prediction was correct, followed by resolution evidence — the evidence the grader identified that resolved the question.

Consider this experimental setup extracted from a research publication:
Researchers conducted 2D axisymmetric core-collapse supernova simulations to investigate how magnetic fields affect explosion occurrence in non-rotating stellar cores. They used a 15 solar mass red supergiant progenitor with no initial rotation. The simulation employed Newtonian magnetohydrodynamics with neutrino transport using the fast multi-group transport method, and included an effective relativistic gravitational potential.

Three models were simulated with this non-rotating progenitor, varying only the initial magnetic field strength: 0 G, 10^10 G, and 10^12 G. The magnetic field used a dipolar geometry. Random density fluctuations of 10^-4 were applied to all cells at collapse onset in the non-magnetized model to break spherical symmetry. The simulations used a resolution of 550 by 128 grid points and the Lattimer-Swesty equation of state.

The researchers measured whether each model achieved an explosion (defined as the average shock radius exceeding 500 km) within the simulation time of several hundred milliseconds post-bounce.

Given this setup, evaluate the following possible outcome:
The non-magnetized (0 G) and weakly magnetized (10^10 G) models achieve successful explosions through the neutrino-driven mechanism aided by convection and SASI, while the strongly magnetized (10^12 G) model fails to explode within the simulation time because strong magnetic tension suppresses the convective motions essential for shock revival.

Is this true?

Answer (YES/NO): NO